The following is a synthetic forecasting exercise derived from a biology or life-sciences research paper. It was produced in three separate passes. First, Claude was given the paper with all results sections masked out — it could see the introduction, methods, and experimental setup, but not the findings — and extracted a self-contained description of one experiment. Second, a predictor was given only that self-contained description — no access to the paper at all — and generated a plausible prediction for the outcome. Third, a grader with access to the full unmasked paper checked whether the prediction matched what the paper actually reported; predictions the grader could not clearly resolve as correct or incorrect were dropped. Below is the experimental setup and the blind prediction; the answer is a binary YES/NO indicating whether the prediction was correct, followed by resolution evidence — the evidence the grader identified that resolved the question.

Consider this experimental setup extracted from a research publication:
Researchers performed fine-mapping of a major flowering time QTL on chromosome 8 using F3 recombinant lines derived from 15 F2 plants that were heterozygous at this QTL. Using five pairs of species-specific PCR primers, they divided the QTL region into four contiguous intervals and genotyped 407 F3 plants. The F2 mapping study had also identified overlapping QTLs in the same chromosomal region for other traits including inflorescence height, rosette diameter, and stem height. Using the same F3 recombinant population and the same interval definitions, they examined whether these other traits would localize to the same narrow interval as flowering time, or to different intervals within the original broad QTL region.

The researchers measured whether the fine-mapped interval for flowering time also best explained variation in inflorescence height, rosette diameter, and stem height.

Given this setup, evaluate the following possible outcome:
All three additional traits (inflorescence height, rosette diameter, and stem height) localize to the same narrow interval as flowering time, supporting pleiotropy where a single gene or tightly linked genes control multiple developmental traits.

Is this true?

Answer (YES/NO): NO